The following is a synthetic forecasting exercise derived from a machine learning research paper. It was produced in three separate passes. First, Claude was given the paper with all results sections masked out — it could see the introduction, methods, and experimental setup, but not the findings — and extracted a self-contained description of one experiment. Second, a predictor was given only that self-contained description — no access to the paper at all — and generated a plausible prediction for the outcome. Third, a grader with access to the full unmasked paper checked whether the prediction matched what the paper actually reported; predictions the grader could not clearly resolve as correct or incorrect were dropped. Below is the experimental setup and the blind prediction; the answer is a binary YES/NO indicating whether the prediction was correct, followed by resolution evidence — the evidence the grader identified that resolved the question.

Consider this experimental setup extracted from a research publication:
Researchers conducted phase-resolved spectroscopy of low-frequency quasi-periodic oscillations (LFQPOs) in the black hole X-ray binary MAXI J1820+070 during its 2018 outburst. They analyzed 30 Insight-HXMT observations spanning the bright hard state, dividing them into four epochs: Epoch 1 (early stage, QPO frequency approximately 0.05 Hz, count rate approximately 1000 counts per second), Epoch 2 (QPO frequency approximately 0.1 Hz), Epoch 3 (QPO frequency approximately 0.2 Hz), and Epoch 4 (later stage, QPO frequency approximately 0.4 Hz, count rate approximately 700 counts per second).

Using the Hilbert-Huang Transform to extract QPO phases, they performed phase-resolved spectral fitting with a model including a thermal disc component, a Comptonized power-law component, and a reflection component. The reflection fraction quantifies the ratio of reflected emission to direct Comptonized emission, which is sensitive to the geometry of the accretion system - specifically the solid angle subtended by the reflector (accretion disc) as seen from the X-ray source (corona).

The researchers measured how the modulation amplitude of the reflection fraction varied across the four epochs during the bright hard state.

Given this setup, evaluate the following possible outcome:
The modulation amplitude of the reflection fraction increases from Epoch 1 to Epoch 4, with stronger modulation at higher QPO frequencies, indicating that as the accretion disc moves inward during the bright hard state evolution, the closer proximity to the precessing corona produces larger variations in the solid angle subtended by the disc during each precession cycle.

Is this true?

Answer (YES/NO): YES